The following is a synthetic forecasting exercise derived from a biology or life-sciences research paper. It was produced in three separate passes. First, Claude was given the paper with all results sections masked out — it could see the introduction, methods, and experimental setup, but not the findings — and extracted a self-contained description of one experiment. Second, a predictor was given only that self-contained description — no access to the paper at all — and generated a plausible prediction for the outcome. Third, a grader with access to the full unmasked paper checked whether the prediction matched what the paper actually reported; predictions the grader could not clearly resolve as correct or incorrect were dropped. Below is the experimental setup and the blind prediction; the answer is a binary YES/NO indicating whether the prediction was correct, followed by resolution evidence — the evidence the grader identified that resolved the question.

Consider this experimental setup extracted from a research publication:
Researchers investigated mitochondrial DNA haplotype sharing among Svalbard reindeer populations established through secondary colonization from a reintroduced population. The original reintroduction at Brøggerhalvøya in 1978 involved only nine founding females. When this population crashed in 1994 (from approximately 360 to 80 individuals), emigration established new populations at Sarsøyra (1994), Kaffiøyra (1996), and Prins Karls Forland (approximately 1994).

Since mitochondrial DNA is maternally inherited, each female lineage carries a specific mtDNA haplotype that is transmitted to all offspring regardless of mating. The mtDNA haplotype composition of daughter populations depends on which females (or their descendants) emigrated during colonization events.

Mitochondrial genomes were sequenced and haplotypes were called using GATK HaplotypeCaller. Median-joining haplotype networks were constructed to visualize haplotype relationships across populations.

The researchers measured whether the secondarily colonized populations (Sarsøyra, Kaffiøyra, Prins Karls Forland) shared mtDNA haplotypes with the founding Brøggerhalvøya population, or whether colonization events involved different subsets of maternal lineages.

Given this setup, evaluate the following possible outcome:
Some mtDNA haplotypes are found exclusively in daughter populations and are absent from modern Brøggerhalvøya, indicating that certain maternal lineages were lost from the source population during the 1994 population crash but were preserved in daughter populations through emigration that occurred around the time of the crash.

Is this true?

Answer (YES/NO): NO